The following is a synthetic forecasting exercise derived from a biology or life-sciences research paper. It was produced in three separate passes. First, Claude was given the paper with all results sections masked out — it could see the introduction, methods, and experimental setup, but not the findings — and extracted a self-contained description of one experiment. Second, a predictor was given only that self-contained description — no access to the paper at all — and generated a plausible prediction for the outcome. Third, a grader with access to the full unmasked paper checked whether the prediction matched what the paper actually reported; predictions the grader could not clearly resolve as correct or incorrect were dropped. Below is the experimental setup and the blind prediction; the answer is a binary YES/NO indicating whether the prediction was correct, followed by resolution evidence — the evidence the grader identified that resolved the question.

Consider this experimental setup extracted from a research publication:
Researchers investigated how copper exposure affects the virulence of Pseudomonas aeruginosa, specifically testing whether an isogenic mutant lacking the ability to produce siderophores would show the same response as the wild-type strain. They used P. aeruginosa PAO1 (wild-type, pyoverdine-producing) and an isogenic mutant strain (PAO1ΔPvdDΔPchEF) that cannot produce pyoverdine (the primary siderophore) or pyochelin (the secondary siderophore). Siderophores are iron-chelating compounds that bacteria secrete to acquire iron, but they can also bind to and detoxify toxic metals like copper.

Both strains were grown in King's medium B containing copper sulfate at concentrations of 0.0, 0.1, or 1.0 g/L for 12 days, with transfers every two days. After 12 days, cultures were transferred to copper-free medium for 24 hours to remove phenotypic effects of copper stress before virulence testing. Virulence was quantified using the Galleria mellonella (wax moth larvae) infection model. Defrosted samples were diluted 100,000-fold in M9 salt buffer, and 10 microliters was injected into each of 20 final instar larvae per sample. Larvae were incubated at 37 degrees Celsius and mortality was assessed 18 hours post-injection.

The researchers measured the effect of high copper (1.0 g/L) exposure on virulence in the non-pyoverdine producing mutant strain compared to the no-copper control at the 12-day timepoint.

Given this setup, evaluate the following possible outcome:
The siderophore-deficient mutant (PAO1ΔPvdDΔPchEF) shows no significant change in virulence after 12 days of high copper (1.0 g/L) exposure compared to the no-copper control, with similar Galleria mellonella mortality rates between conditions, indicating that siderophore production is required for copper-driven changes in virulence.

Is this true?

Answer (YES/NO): NO